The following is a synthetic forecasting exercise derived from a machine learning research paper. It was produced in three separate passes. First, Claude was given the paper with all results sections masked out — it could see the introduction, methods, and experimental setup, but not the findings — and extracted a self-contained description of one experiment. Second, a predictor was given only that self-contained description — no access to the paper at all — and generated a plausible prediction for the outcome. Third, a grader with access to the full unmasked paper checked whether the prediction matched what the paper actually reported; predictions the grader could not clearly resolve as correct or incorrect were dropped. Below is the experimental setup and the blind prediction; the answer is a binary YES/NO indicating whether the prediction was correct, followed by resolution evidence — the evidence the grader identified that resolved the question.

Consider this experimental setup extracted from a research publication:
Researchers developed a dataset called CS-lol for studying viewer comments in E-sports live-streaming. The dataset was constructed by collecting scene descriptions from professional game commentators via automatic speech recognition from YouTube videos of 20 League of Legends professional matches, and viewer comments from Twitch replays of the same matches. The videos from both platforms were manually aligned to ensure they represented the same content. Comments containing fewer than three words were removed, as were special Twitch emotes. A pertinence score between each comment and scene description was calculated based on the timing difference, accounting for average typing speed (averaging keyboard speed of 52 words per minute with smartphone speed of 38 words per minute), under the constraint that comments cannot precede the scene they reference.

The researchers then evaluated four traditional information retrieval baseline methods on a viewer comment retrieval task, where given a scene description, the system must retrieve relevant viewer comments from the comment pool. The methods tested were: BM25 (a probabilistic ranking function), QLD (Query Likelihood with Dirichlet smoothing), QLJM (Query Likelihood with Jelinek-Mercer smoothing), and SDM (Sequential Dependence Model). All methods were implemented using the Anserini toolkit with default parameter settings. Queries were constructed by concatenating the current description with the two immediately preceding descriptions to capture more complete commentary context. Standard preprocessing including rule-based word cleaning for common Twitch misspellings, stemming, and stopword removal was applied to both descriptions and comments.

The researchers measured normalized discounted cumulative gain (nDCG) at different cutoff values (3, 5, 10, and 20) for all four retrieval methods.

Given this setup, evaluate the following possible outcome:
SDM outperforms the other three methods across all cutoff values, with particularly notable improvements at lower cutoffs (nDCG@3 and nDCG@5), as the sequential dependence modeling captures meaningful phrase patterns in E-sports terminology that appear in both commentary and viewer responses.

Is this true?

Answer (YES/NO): NO